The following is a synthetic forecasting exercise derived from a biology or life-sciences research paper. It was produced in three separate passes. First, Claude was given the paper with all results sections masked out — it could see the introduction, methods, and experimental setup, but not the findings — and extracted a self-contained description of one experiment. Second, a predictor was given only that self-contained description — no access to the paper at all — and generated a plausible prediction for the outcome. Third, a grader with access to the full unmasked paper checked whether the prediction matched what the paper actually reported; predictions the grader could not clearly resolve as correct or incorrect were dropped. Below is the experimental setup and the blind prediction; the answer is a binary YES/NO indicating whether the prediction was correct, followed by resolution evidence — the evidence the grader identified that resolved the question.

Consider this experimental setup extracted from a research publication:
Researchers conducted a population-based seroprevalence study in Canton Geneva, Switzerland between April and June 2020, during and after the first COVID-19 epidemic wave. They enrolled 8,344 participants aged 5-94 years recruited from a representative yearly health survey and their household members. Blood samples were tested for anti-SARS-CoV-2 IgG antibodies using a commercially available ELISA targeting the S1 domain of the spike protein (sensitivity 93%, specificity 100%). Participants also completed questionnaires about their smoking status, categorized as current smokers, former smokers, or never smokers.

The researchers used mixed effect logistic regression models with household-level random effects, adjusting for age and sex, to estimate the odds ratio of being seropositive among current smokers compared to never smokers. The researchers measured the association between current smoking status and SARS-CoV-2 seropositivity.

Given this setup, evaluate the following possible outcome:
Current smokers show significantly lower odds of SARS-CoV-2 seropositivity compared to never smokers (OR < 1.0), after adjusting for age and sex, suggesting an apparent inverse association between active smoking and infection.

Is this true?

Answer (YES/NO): YES